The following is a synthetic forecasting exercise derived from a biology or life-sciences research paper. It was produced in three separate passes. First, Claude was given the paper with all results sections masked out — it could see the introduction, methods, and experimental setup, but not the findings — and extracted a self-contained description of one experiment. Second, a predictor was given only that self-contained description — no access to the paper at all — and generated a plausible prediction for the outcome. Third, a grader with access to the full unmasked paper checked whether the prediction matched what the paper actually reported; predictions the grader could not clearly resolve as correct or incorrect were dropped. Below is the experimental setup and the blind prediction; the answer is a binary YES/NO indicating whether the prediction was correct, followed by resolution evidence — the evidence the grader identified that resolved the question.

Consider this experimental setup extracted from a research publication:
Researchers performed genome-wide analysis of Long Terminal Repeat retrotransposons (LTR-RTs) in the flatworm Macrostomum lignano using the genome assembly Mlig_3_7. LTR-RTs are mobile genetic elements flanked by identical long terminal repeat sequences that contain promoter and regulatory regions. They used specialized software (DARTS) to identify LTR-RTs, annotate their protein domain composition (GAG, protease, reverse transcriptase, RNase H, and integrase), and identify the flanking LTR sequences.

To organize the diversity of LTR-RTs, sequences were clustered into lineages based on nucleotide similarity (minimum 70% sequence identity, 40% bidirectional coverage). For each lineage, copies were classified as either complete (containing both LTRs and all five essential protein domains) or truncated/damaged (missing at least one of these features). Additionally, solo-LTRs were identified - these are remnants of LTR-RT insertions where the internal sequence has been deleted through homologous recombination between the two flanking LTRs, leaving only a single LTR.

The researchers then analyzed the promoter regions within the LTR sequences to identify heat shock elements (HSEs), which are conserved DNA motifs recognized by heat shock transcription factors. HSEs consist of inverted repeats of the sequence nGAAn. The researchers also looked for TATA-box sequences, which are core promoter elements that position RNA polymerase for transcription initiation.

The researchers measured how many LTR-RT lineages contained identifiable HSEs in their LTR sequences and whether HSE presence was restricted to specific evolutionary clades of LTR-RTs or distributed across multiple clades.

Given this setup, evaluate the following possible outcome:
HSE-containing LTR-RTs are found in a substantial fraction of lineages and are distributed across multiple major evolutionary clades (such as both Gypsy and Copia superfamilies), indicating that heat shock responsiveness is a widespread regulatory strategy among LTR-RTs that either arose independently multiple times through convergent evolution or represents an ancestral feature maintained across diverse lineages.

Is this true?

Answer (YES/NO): NO